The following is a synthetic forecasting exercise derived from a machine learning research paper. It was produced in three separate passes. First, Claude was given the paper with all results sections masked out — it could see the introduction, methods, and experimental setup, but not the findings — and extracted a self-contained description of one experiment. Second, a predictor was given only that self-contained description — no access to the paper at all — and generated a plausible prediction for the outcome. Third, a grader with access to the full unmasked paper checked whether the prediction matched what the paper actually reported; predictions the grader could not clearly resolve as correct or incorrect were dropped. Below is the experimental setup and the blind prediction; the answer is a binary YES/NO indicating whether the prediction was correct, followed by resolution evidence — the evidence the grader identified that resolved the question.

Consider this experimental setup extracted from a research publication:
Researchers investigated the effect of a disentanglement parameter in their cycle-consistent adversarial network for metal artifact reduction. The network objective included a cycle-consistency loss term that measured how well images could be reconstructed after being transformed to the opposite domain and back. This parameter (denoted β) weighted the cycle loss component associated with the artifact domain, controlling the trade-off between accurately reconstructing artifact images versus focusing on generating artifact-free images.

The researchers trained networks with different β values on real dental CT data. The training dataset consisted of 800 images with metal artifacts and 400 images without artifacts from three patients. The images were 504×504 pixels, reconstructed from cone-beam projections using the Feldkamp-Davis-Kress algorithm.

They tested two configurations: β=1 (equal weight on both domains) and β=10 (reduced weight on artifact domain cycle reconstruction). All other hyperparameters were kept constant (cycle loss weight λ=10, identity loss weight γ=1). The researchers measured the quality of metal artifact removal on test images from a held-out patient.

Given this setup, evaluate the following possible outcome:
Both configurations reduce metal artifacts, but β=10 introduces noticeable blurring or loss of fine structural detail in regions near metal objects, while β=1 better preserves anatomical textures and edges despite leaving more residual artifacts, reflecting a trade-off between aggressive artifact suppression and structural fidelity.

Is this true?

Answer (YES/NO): NO